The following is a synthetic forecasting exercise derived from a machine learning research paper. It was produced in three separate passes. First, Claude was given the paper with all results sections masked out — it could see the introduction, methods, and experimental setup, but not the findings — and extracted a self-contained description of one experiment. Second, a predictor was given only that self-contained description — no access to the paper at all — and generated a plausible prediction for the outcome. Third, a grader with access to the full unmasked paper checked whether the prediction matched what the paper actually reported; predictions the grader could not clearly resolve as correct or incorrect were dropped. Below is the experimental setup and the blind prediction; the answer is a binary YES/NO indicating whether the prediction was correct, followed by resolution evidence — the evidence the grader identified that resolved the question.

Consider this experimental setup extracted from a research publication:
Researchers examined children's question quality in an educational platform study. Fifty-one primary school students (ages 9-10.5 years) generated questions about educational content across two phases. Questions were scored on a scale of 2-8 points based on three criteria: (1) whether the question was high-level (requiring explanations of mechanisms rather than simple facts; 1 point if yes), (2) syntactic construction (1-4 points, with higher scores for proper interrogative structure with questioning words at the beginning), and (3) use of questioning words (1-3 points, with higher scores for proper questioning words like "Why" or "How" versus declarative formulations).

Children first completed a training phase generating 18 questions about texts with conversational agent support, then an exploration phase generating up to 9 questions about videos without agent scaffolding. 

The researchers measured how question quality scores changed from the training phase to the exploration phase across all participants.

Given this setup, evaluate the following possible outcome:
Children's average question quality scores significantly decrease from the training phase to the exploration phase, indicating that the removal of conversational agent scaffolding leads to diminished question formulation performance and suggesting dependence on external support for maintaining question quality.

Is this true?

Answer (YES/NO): NO